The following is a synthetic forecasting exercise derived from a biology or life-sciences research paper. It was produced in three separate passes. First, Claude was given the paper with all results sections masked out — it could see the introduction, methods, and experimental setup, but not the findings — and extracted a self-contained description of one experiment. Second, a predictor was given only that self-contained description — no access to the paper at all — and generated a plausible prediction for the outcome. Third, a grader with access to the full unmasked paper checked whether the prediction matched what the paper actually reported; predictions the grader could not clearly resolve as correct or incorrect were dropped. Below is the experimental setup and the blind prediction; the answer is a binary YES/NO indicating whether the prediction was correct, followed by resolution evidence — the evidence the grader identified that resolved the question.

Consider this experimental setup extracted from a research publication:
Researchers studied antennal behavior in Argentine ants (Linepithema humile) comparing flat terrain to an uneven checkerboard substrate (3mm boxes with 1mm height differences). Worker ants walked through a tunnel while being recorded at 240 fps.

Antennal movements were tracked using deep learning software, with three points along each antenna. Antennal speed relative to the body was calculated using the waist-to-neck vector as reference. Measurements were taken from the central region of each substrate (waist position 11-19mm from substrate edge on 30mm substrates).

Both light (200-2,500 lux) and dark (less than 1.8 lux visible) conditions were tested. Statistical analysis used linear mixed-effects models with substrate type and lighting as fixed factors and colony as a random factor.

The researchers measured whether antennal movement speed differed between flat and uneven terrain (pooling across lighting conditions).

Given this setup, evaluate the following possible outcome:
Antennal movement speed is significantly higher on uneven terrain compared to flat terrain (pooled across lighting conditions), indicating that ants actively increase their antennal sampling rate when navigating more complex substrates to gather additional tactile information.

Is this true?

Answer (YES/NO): YES